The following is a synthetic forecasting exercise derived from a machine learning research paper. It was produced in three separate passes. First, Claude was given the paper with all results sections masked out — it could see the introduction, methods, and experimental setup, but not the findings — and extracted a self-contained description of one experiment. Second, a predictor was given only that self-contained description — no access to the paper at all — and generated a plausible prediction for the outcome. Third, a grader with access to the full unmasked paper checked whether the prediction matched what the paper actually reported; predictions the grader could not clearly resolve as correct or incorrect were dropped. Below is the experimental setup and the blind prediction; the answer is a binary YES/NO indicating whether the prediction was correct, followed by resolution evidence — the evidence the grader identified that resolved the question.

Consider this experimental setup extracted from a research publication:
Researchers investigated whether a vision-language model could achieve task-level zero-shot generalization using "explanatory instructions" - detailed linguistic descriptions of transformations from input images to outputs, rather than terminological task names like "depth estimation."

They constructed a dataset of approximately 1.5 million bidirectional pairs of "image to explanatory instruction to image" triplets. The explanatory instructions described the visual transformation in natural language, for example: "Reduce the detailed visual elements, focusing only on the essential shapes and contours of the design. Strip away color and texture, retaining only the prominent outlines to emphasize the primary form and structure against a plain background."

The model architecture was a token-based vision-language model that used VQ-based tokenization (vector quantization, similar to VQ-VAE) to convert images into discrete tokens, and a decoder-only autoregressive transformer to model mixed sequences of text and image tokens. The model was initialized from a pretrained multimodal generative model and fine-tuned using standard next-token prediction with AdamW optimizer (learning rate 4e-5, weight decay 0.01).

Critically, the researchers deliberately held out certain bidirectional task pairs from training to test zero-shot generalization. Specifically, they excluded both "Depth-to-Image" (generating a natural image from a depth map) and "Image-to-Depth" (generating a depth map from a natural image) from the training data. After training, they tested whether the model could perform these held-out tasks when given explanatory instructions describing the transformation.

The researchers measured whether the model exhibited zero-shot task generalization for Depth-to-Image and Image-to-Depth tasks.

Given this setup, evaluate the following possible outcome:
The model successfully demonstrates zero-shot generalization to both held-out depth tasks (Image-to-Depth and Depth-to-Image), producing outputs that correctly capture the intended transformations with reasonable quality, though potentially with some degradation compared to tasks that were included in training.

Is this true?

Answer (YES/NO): NO